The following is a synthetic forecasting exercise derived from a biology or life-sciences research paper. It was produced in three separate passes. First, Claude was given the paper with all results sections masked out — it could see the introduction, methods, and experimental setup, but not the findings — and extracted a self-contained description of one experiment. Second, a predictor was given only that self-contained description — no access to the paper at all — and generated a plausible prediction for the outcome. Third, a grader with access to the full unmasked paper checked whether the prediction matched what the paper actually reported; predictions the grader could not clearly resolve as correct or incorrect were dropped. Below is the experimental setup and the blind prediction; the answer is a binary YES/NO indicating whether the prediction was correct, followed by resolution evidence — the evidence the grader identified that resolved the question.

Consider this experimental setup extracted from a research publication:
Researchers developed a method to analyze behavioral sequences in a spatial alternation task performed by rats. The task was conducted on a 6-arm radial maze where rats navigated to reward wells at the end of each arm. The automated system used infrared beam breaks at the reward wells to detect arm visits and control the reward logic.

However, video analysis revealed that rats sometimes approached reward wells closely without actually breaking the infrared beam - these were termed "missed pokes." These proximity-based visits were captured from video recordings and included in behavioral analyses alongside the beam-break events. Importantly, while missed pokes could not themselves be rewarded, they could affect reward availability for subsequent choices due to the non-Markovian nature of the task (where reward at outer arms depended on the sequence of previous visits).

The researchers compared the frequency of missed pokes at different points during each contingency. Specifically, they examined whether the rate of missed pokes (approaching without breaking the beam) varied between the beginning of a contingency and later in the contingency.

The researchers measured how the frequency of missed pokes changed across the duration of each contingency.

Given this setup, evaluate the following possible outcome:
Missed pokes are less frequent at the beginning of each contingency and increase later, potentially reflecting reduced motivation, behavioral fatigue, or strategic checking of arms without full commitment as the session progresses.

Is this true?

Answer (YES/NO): NO